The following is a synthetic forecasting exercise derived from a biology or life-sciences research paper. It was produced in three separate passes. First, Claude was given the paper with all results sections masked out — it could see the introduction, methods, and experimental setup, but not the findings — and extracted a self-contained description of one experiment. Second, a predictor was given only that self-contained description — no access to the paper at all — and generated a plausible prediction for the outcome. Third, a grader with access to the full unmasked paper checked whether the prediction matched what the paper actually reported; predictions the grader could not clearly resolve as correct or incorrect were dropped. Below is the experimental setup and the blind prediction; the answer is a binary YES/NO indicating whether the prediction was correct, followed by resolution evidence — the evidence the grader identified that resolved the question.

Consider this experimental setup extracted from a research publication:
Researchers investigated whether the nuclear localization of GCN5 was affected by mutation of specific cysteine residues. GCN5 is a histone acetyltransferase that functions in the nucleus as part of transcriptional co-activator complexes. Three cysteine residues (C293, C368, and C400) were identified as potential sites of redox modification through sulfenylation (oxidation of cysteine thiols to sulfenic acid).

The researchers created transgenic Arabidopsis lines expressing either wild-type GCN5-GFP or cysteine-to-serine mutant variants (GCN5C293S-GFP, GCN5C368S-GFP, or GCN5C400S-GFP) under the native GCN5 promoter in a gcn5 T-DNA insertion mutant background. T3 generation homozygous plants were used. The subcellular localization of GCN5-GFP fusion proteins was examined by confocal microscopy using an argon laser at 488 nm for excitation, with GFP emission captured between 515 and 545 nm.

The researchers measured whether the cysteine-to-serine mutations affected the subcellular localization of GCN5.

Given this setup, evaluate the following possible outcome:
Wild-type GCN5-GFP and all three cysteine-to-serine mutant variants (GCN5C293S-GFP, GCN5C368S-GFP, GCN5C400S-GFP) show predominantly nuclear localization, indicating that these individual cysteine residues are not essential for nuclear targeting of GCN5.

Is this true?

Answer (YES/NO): YES